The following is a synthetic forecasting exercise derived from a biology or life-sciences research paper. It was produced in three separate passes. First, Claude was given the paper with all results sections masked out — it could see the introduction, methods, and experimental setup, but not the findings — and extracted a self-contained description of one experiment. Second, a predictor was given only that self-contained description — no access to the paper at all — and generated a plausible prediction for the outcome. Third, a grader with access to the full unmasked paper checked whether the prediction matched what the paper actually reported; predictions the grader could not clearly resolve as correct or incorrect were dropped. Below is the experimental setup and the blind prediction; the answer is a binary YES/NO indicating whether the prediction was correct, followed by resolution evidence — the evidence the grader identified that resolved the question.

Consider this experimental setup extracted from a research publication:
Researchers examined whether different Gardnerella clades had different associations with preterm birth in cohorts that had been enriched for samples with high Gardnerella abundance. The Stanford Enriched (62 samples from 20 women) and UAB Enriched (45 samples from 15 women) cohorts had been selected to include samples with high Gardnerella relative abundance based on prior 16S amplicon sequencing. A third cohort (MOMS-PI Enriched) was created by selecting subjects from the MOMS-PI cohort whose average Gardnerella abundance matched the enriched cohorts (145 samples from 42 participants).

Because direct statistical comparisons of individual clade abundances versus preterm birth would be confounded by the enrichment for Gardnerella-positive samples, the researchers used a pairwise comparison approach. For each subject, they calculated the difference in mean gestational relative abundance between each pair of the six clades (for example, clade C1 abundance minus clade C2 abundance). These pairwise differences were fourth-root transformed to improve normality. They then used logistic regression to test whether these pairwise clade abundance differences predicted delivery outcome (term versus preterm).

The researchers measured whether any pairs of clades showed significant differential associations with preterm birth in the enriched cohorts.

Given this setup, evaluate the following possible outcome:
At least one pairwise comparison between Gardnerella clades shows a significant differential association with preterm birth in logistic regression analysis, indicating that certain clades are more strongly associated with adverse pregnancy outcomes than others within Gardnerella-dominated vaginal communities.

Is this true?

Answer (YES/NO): NO